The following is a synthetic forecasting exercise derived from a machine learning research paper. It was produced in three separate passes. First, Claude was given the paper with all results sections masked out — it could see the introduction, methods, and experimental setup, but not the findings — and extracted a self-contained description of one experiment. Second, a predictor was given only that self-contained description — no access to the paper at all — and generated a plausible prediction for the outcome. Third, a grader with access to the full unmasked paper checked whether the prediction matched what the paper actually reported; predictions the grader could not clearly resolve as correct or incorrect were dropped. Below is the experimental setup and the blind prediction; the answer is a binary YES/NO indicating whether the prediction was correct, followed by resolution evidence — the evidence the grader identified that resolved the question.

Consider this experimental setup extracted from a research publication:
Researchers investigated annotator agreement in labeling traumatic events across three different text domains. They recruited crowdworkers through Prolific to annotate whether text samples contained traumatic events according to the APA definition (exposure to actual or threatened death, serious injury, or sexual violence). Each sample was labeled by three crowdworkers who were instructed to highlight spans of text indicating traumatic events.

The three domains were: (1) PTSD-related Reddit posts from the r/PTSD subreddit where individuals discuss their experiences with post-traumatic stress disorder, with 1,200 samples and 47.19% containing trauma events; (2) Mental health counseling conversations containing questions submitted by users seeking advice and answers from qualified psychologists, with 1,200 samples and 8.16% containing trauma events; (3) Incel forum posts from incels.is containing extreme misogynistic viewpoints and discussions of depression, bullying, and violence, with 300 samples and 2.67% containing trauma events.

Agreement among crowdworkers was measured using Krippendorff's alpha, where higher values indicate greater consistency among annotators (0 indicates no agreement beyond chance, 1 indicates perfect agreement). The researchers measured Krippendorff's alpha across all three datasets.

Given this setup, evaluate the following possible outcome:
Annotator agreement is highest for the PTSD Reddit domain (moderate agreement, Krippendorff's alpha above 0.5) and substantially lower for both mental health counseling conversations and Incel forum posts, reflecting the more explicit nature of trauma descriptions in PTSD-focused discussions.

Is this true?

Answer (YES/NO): NO